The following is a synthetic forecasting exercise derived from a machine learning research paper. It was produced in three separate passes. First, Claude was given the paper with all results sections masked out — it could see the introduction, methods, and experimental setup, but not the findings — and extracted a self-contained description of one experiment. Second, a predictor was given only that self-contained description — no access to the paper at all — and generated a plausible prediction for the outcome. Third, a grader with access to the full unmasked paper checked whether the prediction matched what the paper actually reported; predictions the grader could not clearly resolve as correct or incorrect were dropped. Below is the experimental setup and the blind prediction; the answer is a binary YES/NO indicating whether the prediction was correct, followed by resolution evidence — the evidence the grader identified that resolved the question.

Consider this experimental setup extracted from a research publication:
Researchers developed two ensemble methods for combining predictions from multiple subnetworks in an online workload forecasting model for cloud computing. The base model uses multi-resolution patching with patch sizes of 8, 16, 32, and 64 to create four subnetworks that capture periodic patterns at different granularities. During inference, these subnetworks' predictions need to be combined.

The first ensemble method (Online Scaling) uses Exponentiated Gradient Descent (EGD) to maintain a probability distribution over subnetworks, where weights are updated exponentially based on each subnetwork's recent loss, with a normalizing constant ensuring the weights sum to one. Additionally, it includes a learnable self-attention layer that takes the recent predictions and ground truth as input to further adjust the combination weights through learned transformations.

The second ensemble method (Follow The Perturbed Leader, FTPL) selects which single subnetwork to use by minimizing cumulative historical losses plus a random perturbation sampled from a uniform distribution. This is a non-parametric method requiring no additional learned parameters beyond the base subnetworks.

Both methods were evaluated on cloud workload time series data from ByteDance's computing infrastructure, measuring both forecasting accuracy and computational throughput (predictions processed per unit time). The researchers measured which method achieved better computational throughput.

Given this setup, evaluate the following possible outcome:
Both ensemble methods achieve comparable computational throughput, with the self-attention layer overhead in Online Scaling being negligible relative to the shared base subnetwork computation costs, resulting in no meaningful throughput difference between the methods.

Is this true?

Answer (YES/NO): NO